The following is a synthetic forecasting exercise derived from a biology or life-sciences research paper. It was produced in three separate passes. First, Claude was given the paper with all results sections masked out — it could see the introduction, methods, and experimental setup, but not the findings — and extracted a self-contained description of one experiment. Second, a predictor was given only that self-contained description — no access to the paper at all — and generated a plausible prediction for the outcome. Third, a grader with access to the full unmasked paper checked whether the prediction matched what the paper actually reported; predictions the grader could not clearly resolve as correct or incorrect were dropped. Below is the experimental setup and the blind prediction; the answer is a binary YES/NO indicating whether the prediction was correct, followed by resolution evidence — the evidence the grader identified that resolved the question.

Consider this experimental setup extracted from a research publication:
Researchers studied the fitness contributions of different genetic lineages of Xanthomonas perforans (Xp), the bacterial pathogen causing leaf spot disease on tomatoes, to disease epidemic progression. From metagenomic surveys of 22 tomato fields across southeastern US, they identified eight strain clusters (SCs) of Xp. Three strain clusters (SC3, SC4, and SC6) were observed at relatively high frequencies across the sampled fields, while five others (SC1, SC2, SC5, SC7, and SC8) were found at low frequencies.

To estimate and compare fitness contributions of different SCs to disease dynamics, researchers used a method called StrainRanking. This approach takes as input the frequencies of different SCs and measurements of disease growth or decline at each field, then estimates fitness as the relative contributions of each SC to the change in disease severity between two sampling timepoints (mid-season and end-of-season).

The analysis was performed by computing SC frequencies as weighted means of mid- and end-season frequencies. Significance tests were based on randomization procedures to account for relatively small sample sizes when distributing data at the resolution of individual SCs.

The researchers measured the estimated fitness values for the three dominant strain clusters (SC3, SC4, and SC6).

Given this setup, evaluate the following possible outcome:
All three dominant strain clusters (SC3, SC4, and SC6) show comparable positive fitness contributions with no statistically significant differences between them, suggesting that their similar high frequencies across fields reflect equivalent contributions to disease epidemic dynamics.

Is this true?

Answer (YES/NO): NO